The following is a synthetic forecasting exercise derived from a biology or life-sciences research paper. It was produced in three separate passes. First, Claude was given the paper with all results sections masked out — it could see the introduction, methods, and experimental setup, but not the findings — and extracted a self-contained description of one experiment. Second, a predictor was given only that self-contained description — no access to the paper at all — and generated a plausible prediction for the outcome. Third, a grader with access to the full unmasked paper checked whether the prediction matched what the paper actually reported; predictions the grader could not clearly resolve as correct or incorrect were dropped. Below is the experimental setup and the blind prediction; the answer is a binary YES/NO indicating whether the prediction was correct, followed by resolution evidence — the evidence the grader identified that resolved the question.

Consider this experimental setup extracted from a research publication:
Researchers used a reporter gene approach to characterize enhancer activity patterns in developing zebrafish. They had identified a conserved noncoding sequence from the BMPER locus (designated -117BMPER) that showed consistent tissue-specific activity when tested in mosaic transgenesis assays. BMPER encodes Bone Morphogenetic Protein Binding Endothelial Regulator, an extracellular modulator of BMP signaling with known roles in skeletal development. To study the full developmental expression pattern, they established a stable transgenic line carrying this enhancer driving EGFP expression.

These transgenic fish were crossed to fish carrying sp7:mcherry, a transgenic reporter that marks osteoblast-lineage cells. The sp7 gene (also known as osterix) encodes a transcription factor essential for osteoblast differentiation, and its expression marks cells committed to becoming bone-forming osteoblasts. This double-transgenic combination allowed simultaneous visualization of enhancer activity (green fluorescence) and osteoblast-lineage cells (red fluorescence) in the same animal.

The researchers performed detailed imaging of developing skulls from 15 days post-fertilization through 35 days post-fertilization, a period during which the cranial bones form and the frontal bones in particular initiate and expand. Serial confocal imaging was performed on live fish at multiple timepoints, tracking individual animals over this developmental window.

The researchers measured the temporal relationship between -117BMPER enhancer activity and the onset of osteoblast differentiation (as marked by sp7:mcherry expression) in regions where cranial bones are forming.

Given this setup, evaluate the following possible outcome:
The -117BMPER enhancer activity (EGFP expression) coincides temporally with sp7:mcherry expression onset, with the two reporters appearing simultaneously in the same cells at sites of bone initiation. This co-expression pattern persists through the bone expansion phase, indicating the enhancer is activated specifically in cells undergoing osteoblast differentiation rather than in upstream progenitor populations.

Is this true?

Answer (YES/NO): NO